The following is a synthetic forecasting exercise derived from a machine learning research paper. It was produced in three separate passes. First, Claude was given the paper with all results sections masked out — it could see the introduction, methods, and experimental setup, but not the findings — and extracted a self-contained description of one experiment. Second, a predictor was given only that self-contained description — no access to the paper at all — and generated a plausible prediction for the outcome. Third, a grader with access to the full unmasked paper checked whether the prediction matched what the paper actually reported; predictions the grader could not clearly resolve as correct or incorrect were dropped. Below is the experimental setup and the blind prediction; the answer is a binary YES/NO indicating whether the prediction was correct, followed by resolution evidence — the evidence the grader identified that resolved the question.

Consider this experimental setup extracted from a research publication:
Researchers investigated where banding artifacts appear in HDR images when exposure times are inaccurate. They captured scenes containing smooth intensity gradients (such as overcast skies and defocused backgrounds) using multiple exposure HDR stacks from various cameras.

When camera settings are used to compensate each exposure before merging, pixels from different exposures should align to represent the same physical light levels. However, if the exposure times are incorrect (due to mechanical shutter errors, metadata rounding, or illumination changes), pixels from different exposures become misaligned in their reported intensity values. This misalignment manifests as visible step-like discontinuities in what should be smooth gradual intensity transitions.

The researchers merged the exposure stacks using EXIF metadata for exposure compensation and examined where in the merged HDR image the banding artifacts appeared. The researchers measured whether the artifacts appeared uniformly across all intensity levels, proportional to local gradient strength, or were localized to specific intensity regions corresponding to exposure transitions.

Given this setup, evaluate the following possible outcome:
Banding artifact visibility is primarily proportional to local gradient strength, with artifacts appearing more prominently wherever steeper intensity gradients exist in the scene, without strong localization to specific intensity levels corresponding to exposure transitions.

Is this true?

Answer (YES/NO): NO